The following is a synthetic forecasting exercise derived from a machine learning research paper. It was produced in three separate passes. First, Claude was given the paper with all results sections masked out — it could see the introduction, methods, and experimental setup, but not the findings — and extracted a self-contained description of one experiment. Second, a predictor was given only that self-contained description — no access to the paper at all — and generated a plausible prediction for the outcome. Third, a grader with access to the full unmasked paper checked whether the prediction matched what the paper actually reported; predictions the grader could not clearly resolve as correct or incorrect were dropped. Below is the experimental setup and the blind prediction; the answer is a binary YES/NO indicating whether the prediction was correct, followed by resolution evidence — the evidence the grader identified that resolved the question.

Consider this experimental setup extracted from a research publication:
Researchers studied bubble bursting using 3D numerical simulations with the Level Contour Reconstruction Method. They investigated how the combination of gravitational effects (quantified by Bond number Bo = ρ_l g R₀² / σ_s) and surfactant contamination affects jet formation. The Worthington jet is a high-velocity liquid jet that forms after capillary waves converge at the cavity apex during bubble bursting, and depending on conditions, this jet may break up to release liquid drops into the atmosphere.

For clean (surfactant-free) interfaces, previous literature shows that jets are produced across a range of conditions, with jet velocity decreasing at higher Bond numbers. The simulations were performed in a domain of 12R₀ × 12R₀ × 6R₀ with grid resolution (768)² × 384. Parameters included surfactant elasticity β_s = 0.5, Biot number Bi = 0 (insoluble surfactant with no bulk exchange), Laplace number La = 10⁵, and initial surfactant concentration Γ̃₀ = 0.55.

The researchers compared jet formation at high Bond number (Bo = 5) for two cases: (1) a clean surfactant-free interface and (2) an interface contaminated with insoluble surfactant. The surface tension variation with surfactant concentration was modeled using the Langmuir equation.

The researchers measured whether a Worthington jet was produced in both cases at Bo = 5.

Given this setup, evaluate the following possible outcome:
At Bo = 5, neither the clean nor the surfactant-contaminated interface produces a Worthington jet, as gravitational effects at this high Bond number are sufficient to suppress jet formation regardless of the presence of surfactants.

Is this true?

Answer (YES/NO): NO